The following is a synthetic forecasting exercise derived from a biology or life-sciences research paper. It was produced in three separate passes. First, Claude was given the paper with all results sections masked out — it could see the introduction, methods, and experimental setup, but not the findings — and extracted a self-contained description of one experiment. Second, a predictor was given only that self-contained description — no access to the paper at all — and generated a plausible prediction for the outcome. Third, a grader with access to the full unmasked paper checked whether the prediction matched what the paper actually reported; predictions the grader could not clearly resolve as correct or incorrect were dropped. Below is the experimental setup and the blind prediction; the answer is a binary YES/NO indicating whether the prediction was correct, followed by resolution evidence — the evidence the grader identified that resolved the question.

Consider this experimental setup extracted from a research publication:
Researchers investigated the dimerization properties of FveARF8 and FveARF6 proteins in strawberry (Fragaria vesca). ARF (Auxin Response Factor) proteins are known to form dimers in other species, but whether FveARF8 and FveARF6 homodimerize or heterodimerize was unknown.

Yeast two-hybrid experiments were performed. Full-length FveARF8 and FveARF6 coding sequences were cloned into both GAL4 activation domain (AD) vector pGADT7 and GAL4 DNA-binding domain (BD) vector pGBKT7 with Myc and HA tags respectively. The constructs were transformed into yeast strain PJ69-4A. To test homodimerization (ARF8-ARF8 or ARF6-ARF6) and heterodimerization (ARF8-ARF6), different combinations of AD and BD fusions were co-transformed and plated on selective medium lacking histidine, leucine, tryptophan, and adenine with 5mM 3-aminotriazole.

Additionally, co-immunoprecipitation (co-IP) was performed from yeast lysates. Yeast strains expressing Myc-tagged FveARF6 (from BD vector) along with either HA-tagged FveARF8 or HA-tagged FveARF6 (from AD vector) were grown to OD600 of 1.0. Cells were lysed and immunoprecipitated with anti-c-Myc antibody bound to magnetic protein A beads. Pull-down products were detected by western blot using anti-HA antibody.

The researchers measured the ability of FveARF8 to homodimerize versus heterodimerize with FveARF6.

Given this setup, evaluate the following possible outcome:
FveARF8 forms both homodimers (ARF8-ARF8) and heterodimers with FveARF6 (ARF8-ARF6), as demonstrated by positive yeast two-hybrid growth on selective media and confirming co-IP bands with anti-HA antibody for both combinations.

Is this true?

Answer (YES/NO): NO